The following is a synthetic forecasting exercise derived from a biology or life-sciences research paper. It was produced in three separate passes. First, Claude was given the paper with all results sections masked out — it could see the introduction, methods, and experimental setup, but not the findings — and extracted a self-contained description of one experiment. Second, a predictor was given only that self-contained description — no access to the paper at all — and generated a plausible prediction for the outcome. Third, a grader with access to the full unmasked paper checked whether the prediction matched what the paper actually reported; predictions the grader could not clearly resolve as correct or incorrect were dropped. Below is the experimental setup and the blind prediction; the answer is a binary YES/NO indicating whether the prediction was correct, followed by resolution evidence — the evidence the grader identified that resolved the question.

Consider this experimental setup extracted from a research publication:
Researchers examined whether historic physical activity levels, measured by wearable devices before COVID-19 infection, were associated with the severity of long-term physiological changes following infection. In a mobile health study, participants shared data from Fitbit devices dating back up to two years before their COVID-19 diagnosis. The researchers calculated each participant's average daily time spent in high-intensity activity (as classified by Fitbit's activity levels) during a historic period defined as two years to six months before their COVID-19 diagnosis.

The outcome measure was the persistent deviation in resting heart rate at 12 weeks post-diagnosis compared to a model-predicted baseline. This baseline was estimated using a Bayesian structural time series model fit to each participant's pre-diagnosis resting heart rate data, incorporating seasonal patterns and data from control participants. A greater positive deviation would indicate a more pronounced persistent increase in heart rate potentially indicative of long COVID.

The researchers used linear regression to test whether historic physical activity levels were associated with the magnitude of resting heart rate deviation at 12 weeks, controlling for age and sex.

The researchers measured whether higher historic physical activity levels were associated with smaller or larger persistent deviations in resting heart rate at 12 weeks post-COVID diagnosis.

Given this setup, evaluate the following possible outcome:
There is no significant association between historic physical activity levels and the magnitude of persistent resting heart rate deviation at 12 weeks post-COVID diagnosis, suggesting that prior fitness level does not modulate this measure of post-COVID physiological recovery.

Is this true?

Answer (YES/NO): NO